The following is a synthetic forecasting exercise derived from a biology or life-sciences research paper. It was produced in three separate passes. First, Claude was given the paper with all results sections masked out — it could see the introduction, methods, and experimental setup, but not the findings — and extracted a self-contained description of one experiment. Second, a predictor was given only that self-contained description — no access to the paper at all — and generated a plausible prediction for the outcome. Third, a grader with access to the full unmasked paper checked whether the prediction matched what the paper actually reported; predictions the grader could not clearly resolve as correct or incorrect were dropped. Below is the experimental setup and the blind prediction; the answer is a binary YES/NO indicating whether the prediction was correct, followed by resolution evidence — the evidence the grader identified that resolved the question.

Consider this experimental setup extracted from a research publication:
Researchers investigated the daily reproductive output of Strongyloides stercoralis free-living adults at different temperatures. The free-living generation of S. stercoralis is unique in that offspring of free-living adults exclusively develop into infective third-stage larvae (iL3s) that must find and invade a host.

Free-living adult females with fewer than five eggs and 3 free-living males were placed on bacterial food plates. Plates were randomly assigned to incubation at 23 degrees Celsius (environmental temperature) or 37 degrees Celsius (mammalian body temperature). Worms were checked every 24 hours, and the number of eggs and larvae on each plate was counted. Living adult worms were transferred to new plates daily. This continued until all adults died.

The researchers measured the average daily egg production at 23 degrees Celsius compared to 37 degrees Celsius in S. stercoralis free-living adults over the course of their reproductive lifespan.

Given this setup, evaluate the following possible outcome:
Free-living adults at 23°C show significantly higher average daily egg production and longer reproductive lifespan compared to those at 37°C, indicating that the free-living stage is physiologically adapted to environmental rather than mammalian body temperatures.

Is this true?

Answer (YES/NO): NO